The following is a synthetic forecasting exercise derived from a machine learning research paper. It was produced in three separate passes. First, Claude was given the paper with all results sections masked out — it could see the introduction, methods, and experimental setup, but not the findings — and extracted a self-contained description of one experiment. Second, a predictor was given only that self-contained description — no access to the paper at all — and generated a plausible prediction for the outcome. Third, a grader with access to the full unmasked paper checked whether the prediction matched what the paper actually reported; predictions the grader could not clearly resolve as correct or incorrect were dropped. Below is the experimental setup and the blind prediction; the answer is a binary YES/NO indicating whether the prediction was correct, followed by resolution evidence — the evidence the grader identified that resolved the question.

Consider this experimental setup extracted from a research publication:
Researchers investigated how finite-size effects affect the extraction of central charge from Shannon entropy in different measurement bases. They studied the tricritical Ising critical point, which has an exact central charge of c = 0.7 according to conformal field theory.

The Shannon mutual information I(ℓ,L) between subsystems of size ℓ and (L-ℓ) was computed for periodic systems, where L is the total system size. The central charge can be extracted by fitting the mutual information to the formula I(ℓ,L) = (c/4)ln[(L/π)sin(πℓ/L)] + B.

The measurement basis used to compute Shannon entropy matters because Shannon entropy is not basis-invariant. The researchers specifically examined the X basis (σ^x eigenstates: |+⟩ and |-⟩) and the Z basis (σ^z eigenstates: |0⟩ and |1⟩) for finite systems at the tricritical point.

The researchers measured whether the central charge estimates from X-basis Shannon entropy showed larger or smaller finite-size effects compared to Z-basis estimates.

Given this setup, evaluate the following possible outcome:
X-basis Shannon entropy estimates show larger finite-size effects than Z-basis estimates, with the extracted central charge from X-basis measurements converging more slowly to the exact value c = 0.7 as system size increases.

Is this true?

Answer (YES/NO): NO